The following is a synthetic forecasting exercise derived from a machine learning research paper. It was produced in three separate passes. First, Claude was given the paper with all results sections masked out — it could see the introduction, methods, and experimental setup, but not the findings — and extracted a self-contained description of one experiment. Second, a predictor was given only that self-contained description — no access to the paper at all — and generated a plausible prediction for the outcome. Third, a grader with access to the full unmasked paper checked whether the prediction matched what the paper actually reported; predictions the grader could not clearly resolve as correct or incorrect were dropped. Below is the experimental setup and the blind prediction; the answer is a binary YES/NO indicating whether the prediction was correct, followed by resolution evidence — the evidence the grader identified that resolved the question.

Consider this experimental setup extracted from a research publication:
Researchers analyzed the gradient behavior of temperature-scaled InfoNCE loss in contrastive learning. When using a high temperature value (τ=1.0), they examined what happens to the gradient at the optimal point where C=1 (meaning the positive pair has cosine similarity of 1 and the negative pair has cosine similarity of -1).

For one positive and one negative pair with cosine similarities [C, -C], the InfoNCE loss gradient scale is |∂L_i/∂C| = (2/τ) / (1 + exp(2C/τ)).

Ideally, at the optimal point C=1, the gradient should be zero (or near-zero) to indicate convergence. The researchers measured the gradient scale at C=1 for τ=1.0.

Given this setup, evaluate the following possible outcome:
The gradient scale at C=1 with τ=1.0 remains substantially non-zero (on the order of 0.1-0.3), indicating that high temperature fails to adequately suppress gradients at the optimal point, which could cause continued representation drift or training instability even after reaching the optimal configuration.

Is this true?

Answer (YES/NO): YES